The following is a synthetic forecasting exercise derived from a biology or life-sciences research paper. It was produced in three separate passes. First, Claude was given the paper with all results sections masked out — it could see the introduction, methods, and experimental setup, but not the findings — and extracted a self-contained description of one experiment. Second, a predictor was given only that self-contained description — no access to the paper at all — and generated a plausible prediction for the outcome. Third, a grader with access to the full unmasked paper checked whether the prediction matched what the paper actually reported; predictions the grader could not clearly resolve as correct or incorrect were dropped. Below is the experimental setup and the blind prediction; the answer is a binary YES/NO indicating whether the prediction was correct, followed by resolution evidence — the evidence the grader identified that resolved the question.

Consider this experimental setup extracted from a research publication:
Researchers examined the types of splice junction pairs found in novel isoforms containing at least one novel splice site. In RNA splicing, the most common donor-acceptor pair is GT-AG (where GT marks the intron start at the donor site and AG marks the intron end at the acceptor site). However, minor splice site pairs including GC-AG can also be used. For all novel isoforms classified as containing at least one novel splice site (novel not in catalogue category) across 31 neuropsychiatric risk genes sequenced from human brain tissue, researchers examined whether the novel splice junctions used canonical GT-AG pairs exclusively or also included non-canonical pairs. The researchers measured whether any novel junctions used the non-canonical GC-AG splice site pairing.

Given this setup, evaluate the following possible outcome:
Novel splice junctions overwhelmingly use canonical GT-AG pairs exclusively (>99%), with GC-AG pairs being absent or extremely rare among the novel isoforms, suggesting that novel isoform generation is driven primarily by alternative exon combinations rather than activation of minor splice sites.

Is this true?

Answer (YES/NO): NO